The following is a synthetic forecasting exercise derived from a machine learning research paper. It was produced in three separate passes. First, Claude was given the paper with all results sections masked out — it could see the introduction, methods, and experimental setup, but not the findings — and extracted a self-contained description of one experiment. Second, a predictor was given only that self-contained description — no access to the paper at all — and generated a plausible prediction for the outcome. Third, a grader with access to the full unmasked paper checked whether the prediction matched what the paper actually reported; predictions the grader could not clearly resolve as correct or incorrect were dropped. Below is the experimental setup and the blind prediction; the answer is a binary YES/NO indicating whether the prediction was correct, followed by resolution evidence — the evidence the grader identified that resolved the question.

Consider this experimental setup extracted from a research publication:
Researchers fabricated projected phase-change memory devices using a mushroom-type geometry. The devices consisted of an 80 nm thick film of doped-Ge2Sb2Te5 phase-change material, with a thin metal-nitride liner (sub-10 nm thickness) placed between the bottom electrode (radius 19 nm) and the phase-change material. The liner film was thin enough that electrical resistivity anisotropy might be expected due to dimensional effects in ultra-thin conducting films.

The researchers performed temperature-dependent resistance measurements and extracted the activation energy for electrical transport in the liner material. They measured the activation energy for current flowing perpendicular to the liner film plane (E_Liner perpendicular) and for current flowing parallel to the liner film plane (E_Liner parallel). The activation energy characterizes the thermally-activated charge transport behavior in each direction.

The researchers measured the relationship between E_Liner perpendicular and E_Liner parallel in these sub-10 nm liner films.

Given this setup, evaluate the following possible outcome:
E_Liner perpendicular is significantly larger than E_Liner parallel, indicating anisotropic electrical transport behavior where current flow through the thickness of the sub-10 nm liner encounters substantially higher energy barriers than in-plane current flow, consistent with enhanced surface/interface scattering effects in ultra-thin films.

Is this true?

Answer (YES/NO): NO